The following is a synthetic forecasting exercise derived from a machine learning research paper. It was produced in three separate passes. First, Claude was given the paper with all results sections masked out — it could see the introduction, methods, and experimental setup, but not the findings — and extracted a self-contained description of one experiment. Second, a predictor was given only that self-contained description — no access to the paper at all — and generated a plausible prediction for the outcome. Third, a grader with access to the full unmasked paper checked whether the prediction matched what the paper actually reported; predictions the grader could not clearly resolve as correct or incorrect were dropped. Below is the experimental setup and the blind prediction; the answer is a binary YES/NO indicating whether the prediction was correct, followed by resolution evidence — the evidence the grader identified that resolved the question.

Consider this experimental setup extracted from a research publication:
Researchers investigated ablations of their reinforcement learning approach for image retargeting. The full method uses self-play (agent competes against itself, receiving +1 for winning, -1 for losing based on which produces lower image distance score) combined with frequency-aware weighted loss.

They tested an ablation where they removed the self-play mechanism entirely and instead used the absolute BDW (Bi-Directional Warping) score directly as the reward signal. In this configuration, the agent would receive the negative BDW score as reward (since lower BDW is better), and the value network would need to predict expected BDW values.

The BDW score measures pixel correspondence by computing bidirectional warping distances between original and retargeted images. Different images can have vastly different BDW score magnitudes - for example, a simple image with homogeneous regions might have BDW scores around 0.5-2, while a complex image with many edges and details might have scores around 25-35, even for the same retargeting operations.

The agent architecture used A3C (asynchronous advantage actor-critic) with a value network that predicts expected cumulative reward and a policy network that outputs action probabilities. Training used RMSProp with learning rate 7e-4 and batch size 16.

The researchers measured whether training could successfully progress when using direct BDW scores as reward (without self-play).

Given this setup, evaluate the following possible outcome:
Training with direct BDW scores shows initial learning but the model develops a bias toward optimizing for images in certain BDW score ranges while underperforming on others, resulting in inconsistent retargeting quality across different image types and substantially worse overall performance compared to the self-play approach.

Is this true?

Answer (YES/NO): NO